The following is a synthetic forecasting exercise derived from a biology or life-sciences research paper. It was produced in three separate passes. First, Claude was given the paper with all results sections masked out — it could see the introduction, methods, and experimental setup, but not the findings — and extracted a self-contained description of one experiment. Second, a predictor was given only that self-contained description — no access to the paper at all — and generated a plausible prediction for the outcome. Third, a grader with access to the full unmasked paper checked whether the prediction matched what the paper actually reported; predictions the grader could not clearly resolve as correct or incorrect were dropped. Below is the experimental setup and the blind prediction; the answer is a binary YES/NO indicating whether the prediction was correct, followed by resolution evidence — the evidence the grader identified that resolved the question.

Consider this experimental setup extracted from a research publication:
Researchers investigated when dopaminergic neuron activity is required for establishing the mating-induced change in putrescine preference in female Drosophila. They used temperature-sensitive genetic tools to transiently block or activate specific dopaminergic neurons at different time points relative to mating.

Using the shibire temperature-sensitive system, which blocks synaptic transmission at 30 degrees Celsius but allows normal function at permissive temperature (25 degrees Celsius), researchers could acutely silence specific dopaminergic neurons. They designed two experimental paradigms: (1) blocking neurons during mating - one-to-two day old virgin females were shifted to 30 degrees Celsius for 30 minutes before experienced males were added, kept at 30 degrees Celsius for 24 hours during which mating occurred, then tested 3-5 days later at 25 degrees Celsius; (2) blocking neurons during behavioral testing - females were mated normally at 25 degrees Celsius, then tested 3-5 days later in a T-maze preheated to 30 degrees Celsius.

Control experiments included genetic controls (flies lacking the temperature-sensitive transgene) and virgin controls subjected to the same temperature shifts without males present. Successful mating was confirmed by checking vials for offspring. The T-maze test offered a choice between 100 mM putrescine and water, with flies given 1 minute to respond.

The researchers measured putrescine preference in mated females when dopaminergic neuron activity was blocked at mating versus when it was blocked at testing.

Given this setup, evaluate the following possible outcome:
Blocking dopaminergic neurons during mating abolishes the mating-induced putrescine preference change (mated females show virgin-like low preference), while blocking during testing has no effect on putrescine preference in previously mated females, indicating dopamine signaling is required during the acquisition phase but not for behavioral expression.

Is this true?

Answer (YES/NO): NO